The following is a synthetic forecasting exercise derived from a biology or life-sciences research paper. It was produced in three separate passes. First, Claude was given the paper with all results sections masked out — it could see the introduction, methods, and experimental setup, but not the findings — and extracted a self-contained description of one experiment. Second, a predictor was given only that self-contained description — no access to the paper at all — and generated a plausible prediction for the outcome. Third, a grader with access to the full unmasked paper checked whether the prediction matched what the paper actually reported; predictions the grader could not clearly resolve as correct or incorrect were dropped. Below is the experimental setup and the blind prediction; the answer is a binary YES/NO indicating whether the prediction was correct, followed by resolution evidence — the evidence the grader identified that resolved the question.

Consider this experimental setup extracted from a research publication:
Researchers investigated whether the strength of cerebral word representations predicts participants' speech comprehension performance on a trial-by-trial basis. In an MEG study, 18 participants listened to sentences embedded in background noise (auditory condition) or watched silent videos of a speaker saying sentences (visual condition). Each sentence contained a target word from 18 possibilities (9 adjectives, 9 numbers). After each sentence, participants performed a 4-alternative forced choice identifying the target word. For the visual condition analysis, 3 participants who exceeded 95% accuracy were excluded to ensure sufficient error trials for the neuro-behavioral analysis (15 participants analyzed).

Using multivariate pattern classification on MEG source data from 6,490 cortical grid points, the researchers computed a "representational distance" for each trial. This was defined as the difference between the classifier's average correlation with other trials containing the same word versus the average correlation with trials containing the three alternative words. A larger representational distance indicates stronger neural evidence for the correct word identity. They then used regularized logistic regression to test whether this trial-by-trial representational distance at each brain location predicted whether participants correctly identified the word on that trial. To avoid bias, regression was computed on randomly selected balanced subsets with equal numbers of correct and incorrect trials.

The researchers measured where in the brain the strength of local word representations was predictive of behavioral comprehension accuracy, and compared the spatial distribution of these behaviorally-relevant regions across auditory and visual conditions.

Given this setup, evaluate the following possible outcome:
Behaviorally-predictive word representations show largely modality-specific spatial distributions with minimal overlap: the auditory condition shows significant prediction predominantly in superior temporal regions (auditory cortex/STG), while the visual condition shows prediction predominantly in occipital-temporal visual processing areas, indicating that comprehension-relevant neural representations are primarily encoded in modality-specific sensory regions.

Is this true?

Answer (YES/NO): NO